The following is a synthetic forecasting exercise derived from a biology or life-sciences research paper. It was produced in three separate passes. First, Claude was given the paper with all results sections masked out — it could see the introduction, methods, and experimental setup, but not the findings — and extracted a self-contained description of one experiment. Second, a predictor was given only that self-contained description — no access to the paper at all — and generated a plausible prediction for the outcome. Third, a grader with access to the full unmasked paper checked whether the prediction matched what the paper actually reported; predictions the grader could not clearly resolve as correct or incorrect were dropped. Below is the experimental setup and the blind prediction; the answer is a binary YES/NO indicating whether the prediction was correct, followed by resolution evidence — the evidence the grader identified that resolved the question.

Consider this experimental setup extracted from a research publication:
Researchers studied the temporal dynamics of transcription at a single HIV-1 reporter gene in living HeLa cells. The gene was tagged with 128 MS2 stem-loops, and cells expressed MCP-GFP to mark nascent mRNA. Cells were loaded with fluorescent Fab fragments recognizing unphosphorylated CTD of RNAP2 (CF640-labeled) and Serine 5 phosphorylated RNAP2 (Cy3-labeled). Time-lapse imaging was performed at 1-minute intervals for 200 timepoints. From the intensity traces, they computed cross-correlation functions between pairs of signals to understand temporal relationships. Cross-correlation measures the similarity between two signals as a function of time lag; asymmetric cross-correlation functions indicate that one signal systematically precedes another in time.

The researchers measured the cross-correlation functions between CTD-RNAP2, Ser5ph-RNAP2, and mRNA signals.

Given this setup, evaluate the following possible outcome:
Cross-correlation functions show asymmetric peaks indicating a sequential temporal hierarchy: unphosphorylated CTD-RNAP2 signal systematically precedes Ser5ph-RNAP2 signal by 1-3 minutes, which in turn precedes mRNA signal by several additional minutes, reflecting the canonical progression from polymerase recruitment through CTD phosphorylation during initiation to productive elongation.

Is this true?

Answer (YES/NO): NO